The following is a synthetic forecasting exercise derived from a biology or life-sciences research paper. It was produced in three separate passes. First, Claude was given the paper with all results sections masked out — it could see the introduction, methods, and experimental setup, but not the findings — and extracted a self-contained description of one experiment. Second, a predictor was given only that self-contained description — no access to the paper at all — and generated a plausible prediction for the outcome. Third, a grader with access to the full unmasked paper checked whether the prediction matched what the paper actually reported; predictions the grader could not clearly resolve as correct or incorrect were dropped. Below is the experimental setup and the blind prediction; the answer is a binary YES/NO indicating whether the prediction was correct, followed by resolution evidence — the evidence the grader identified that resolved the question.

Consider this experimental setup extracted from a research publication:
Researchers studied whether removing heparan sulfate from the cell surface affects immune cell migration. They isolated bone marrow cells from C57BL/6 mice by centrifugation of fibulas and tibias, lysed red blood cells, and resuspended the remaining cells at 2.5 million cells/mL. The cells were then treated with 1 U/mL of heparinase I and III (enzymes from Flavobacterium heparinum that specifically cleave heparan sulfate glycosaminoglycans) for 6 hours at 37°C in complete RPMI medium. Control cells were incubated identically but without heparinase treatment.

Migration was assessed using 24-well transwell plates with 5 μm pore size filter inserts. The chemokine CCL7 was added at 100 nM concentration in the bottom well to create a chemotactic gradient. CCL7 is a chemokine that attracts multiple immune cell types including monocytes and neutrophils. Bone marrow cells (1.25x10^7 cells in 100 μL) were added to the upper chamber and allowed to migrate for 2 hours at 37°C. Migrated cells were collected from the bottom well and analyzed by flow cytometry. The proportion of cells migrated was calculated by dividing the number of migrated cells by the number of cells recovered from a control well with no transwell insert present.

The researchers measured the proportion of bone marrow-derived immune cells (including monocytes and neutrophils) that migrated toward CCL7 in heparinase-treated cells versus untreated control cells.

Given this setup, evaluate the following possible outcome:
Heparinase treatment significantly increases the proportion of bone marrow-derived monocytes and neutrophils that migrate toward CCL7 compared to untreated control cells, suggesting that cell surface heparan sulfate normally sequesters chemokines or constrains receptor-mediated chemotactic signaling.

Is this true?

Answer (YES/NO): YES